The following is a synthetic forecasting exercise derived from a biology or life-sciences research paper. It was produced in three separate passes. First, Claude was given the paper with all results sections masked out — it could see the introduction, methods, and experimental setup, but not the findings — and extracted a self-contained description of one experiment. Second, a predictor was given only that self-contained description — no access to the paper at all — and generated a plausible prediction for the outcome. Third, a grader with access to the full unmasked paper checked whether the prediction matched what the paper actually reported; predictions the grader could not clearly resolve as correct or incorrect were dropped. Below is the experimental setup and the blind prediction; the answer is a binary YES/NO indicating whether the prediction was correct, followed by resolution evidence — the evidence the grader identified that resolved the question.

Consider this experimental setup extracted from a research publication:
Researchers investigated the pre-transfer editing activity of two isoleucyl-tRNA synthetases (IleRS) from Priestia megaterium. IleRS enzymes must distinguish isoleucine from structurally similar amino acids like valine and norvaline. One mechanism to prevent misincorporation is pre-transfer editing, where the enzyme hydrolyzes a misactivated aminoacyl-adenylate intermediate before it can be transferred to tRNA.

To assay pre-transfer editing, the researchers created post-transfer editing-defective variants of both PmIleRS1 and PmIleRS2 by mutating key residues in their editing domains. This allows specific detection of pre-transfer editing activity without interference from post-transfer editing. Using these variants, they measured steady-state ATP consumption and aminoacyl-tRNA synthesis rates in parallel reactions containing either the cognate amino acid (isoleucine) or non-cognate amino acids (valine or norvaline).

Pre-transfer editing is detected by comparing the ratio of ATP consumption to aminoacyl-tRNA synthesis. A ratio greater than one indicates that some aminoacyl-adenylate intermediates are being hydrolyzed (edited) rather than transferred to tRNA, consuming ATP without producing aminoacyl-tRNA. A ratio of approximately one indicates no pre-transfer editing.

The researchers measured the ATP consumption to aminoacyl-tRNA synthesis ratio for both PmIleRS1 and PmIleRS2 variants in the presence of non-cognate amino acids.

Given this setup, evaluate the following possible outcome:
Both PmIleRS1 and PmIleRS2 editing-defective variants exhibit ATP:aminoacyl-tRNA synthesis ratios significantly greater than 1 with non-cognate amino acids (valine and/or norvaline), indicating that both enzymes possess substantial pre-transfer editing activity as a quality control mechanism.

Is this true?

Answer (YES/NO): NO